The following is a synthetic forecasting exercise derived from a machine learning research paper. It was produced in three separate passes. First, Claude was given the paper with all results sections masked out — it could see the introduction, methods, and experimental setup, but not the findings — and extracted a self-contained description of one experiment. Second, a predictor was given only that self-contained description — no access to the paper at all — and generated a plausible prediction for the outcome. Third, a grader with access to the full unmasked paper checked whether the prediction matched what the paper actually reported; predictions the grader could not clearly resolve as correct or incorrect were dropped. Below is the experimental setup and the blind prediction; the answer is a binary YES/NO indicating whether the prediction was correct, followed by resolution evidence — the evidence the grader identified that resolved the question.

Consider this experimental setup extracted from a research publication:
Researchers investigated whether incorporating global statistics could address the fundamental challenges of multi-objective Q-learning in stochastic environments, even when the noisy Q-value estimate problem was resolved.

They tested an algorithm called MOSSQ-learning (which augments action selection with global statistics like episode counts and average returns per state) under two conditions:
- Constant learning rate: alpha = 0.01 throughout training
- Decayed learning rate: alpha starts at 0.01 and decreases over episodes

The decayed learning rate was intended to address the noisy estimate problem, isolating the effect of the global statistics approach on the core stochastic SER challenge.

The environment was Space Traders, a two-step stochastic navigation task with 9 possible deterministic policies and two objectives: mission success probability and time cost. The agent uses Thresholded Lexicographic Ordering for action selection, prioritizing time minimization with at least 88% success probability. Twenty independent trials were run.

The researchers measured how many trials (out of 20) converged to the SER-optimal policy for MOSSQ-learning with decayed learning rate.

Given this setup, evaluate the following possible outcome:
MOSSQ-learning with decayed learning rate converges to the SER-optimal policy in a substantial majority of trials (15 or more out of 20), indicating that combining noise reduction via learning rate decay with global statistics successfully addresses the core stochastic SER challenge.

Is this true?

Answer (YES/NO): YES